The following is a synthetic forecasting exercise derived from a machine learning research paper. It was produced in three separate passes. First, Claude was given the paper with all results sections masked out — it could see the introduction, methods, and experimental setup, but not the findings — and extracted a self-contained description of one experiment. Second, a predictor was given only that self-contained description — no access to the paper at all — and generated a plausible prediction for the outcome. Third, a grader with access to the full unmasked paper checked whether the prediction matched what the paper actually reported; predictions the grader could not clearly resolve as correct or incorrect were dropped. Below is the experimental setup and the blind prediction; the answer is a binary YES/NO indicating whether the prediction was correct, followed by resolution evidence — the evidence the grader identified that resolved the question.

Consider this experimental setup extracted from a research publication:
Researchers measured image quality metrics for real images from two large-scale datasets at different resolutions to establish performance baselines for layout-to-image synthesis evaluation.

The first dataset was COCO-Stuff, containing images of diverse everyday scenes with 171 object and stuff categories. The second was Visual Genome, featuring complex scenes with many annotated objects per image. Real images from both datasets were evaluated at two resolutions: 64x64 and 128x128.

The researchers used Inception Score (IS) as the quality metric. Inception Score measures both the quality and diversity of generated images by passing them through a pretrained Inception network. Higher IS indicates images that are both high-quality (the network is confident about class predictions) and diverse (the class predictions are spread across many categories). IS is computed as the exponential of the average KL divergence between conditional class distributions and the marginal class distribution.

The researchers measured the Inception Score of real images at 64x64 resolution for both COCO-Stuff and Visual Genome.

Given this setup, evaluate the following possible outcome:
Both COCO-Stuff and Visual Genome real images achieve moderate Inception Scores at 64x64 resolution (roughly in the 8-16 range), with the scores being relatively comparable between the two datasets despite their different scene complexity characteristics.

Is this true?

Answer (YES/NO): YES